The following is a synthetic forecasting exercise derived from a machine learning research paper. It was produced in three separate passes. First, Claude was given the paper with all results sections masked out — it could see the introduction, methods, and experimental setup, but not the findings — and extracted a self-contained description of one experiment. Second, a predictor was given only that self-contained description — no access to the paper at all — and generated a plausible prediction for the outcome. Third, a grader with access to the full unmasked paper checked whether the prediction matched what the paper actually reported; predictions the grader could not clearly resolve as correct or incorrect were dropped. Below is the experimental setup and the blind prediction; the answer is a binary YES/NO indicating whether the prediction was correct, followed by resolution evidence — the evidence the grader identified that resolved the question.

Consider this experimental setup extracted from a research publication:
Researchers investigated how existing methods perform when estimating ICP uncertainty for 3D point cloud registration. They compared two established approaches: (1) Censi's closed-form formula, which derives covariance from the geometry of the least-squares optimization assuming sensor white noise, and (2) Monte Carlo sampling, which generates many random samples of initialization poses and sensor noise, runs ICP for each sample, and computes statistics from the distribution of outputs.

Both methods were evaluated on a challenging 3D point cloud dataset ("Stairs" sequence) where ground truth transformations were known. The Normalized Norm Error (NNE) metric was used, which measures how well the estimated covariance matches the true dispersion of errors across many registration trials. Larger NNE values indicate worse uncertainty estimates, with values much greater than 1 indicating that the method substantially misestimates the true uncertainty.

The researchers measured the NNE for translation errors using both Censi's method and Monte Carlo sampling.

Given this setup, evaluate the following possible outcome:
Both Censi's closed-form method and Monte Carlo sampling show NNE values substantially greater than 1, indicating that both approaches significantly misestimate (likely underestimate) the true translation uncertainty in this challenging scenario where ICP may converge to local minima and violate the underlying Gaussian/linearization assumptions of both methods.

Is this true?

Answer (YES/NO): YES